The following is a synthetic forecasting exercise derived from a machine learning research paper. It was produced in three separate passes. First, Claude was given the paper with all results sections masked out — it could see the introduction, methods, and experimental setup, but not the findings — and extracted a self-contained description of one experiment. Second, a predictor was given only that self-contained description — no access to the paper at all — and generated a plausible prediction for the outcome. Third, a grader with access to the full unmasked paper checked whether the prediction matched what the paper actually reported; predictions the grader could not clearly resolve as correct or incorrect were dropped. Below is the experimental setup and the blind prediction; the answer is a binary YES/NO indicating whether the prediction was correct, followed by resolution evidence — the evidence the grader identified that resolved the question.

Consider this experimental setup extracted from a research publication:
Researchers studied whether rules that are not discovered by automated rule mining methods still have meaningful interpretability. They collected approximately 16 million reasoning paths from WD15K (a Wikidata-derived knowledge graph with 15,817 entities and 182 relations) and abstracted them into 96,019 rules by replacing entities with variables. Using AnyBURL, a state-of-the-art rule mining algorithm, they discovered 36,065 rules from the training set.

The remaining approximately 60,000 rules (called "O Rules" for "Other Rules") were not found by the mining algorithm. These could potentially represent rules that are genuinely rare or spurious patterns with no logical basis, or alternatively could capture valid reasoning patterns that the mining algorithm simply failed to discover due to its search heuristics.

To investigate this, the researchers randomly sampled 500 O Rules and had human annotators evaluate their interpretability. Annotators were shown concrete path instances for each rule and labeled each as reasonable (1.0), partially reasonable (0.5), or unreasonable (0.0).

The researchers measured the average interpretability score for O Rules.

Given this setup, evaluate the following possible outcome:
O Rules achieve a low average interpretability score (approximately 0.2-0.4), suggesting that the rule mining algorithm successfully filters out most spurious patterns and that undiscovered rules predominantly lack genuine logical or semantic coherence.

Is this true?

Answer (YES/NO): NO